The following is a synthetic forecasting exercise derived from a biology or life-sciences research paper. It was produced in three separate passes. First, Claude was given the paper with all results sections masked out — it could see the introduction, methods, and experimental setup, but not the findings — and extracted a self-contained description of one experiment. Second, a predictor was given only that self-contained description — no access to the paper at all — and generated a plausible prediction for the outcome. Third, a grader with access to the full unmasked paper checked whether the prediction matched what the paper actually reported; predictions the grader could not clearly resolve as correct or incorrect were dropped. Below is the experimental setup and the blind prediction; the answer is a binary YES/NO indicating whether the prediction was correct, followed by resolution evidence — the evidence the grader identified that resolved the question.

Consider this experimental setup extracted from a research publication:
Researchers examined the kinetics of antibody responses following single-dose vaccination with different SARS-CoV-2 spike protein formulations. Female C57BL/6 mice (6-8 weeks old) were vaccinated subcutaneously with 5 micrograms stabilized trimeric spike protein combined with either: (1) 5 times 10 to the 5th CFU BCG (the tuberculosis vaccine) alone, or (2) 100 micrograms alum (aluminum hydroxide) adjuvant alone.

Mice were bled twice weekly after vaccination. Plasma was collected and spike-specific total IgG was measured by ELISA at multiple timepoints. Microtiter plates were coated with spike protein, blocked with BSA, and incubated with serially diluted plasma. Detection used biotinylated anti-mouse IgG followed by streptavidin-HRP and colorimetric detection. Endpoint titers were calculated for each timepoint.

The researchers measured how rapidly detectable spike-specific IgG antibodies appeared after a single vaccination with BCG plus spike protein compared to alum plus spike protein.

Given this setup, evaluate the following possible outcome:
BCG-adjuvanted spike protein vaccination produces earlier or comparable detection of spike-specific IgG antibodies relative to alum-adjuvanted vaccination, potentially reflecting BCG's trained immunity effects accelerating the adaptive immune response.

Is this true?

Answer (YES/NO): YES